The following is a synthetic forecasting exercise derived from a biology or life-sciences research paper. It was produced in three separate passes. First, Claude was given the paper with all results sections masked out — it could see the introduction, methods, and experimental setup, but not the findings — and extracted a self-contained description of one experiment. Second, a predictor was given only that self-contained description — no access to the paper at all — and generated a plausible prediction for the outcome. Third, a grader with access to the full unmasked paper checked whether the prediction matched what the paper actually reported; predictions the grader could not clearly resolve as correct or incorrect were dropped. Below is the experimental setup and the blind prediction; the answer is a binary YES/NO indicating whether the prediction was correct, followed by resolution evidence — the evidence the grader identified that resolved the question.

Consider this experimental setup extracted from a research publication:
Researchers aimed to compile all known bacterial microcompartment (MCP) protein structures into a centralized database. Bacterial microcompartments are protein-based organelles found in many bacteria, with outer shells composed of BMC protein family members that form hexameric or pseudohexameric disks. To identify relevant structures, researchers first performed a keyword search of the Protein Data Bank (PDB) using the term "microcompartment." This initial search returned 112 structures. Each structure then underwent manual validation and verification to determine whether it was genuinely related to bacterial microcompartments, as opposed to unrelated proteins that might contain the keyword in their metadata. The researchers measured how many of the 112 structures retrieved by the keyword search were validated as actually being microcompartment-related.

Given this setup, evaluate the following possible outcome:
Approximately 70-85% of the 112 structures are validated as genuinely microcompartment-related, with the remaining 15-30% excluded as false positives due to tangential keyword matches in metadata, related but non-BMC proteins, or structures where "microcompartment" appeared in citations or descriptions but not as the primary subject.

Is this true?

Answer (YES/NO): NO